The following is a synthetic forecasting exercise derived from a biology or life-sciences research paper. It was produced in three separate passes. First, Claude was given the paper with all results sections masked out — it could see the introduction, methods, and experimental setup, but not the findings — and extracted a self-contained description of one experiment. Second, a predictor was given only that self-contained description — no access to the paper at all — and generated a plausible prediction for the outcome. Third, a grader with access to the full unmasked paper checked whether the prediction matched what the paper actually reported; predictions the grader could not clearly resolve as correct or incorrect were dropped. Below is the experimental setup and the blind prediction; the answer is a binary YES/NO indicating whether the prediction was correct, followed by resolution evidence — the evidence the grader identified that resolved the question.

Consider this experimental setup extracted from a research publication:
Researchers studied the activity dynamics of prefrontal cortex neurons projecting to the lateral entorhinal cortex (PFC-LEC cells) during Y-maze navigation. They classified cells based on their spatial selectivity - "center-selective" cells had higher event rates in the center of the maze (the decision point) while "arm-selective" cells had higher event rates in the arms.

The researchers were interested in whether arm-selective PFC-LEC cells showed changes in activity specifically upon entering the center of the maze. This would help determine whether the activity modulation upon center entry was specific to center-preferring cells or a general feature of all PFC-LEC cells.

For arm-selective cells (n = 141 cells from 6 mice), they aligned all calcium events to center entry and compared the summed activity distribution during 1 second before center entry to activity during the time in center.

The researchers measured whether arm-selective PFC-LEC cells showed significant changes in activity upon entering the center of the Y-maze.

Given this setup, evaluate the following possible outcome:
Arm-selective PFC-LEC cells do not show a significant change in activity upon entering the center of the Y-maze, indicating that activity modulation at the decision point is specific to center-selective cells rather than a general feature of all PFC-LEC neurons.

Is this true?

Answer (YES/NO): YES